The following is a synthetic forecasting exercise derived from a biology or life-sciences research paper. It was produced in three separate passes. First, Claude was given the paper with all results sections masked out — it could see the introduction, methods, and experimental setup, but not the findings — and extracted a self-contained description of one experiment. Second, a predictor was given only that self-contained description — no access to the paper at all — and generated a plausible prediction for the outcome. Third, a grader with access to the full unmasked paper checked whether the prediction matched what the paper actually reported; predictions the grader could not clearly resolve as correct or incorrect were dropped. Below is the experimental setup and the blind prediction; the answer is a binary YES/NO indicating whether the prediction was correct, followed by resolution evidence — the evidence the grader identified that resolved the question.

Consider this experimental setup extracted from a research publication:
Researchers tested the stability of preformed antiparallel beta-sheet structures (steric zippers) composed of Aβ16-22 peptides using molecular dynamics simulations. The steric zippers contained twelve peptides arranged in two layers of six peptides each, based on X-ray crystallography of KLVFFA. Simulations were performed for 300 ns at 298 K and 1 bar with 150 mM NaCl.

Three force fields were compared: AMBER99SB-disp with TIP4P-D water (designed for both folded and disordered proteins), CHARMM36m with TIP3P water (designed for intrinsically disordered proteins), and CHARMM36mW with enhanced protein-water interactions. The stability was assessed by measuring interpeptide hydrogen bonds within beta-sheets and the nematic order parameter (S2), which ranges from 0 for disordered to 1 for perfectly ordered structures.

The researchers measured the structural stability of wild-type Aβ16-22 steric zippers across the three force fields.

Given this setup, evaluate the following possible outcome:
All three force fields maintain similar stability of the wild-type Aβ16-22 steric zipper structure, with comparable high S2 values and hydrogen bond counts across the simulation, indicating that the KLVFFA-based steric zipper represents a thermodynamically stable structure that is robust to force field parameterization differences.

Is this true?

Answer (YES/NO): NO